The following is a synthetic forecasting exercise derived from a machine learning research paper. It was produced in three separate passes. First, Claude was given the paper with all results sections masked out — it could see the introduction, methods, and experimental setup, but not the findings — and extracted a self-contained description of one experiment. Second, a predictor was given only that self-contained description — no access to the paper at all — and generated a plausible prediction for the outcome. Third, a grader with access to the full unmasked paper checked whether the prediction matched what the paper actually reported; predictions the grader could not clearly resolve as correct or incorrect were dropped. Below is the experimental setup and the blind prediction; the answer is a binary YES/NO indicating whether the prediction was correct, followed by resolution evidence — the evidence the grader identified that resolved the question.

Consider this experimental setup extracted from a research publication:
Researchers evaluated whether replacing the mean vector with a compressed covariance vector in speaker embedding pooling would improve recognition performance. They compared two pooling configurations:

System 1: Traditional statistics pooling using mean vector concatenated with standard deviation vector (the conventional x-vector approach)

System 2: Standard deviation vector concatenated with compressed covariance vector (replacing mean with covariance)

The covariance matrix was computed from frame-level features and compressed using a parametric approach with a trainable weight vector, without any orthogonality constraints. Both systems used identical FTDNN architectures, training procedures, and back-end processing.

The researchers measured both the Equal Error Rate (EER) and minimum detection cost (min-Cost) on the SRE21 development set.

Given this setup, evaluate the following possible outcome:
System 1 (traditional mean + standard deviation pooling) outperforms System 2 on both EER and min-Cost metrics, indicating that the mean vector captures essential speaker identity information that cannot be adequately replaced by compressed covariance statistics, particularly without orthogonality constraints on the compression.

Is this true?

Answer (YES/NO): NO